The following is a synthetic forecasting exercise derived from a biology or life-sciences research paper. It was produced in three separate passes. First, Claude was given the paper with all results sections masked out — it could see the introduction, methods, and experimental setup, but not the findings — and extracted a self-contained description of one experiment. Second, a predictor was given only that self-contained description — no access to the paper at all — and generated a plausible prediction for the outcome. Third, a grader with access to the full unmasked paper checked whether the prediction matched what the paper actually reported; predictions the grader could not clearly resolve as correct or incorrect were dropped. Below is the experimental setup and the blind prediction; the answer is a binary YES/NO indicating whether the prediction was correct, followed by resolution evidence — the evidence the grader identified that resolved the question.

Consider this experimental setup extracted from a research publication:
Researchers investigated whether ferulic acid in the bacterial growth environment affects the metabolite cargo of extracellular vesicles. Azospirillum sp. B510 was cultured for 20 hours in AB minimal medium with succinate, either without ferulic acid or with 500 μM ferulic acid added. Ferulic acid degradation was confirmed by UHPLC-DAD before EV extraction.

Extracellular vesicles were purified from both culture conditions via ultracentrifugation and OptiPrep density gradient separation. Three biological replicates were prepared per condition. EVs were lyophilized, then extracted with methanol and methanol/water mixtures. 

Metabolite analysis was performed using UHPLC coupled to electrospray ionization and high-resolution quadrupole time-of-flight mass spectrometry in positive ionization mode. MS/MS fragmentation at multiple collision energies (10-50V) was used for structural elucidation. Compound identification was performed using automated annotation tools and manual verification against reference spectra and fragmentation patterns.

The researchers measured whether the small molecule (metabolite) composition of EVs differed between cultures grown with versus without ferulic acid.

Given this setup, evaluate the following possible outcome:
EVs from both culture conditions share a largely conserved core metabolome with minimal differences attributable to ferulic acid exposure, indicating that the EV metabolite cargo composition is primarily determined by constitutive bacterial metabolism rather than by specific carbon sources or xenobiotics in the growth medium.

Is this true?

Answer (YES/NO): YES